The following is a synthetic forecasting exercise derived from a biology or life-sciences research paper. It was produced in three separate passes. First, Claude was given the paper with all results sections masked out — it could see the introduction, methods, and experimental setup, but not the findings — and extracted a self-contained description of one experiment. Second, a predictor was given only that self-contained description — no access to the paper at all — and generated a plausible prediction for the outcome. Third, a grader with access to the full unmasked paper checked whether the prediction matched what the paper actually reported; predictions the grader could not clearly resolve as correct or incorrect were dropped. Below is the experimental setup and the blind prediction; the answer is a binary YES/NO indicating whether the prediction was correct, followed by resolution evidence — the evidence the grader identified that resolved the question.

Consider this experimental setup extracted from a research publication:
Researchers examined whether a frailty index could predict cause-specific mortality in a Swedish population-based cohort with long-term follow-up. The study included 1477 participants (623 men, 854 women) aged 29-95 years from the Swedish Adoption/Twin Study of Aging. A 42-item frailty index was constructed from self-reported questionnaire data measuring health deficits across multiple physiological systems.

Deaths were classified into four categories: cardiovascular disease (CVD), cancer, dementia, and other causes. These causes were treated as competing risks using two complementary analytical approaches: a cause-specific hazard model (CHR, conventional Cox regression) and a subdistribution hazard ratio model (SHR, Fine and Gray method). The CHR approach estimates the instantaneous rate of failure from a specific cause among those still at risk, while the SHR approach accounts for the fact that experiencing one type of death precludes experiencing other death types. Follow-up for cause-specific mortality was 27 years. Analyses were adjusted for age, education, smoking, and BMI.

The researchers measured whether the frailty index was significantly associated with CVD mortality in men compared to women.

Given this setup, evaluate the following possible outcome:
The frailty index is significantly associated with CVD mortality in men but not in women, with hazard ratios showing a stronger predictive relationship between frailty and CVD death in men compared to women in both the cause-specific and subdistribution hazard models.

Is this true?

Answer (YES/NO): NO